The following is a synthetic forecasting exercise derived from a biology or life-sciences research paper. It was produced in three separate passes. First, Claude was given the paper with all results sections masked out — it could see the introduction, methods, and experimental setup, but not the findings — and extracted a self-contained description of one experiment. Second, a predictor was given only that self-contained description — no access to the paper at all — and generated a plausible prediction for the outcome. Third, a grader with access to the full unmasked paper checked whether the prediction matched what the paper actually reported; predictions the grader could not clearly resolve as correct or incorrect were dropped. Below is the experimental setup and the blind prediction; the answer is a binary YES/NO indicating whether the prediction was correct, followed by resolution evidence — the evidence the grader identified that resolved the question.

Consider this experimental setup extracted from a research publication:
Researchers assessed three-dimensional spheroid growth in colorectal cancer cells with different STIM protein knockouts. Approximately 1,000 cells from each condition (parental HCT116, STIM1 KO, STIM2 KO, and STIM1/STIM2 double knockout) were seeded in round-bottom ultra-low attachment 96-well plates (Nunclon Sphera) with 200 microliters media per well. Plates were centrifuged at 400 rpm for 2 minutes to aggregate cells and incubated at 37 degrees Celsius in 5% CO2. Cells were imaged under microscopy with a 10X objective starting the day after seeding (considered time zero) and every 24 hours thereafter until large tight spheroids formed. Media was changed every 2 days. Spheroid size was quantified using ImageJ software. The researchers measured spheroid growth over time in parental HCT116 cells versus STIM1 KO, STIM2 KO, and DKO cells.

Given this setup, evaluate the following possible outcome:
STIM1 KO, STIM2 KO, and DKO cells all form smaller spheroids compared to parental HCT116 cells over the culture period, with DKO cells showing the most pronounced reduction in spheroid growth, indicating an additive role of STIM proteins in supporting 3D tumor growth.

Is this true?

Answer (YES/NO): NO